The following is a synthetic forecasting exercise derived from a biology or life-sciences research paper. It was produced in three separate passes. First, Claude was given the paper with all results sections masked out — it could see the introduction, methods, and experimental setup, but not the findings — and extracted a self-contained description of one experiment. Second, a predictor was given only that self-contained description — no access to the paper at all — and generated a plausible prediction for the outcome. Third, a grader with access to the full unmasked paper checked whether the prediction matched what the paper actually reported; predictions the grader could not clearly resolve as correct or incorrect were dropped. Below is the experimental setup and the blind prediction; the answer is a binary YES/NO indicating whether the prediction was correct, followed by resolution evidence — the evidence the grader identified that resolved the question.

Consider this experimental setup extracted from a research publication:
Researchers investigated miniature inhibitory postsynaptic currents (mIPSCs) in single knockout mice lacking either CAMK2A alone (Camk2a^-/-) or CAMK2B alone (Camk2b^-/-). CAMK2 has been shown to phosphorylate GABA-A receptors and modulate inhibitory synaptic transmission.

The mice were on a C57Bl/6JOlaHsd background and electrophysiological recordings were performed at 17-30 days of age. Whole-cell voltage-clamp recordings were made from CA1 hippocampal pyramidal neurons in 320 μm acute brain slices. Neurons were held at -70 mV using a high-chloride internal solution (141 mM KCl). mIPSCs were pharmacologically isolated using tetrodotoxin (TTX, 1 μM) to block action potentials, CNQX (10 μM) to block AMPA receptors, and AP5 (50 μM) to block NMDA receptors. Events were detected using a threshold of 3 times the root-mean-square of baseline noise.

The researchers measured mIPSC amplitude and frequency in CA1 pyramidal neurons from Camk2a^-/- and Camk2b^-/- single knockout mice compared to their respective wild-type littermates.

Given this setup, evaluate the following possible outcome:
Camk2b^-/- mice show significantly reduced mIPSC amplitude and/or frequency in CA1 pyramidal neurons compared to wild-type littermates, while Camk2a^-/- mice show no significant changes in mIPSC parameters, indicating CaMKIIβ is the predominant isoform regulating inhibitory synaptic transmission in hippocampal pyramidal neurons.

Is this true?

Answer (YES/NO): NO